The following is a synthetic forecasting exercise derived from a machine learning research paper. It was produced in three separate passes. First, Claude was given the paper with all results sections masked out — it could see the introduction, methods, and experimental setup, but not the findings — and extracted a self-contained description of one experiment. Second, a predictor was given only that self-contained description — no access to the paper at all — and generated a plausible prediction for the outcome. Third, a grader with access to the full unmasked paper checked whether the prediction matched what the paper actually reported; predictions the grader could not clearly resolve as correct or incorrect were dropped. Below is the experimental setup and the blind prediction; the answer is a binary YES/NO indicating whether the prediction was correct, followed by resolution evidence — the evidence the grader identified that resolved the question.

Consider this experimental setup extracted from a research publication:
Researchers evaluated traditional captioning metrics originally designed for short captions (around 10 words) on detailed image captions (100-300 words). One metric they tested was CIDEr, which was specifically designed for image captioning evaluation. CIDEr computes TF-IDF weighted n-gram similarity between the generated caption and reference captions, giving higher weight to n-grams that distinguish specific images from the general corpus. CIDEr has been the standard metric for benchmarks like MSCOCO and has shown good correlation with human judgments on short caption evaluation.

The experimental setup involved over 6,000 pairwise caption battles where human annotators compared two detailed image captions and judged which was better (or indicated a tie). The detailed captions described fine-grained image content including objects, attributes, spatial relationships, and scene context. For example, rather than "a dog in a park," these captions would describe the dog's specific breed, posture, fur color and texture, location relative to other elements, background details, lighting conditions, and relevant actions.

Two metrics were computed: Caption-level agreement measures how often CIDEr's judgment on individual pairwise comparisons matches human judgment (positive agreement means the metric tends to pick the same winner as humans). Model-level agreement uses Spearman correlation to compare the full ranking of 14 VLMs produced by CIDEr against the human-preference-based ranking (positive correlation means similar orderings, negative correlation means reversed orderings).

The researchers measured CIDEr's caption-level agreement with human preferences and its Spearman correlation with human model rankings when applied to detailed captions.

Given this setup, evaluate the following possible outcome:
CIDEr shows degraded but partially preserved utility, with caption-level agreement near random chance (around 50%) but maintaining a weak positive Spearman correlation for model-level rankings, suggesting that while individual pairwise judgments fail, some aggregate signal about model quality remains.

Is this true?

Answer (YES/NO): NO